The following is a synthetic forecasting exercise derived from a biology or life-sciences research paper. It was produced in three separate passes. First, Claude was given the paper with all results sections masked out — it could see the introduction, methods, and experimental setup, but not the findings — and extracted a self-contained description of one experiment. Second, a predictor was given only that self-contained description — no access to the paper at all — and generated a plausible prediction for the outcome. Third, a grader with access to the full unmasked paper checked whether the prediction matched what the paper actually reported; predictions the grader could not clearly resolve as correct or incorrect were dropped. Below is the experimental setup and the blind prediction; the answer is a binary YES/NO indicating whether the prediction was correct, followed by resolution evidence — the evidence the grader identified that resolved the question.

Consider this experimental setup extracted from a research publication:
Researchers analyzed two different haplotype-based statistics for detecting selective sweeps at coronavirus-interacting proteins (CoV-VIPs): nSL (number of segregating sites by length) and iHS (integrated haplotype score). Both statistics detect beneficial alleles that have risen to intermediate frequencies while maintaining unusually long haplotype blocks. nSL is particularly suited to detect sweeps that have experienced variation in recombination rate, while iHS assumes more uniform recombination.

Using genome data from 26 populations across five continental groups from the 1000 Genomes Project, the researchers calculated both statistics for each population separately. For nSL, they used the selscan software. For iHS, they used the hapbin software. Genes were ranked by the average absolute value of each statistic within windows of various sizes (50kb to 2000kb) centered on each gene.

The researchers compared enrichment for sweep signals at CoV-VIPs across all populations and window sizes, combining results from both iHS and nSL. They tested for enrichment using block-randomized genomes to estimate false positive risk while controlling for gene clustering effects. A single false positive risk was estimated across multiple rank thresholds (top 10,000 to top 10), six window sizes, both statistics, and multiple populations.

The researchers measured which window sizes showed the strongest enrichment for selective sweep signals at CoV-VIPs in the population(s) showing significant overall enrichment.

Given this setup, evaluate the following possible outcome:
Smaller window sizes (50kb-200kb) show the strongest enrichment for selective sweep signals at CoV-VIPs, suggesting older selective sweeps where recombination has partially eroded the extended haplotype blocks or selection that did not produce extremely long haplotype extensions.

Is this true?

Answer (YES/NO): NO